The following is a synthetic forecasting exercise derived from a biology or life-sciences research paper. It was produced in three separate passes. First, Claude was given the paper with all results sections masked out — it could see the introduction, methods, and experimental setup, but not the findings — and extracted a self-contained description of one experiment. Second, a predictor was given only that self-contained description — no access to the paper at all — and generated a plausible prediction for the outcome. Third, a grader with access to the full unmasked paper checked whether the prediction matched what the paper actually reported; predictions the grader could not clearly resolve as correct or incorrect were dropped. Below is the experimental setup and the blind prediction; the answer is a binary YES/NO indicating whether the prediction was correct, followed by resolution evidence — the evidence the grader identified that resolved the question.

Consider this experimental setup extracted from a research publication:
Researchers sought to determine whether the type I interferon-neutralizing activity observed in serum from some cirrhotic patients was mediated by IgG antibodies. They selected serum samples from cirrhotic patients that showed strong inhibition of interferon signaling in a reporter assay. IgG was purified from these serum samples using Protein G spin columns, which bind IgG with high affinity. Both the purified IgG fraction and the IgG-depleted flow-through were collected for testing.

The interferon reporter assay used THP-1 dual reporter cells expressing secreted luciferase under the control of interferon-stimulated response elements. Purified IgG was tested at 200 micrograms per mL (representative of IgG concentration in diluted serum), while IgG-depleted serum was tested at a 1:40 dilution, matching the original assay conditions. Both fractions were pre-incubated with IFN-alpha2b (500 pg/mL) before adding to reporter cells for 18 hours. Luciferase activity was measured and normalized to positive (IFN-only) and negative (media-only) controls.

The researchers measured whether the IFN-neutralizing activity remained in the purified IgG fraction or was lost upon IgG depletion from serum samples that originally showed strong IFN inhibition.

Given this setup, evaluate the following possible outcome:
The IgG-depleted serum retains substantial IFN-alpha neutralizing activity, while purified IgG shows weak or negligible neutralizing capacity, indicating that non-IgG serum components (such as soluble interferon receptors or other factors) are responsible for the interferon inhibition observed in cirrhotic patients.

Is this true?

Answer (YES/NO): NO